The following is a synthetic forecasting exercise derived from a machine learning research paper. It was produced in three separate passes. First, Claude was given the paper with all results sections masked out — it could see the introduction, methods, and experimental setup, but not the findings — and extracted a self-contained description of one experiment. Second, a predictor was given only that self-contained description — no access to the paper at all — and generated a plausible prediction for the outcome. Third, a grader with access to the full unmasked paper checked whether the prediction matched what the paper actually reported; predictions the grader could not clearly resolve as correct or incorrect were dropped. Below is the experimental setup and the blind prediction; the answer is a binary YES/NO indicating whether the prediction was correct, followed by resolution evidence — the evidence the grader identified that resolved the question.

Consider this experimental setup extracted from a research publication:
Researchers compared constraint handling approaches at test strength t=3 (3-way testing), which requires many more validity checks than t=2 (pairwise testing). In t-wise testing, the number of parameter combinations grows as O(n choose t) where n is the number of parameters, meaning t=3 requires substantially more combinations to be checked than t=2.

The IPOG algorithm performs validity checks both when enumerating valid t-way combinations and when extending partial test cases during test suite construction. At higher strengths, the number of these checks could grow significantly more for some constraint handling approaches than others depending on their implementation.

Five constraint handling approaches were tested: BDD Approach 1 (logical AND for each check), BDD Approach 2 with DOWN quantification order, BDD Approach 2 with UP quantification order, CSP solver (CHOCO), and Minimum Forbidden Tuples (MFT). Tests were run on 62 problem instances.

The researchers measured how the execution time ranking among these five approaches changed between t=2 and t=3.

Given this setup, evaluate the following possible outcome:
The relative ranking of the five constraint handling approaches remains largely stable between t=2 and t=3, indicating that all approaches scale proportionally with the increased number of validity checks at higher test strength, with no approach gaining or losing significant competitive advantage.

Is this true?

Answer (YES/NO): NO